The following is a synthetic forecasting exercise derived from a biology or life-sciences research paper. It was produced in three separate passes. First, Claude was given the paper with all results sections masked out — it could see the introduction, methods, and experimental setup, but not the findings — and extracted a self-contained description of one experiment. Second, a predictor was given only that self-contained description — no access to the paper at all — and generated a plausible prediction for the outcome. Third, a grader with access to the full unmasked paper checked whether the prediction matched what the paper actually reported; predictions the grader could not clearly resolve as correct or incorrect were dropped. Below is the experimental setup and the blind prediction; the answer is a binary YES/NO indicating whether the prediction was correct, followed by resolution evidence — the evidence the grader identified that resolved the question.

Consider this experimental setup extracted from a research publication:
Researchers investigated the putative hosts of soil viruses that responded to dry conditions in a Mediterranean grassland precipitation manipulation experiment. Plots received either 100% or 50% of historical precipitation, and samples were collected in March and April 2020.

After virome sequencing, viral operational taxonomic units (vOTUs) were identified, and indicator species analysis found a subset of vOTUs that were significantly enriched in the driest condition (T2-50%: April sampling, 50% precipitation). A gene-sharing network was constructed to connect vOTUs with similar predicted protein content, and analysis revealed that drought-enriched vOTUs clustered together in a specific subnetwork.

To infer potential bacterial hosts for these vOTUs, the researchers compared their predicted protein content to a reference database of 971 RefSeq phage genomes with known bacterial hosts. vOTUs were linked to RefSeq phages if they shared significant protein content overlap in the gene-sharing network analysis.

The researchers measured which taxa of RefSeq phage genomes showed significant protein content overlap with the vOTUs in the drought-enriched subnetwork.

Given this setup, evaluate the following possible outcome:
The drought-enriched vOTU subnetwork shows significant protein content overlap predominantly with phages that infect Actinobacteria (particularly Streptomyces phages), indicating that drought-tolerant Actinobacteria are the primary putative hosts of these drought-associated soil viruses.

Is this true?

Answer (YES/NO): NO